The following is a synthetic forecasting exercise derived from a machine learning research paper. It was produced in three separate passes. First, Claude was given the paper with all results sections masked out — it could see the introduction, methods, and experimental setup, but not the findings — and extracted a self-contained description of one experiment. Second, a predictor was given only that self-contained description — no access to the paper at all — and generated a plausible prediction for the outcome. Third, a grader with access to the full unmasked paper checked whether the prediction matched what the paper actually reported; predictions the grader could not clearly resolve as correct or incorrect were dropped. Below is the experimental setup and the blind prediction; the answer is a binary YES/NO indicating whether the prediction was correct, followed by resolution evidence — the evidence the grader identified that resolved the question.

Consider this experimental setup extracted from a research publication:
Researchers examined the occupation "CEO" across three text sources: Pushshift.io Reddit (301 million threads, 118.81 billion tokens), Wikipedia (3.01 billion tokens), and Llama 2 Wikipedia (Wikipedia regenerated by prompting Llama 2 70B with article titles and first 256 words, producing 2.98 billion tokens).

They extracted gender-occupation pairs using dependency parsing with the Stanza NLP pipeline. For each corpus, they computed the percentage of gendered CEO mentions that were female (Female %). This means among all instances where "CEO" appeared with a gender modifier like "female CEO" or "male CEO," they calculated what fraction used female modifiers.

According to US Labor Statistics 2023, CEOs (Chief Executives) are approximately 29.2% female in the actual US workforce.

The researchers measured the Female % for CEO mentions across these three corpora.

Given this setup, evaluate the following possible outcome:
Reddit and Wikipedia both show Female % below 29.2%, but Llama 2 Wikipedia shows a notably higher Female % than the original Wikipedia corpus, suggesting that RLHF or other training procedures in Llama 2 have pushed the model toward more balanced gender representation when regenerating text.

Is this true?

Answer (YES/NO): NO